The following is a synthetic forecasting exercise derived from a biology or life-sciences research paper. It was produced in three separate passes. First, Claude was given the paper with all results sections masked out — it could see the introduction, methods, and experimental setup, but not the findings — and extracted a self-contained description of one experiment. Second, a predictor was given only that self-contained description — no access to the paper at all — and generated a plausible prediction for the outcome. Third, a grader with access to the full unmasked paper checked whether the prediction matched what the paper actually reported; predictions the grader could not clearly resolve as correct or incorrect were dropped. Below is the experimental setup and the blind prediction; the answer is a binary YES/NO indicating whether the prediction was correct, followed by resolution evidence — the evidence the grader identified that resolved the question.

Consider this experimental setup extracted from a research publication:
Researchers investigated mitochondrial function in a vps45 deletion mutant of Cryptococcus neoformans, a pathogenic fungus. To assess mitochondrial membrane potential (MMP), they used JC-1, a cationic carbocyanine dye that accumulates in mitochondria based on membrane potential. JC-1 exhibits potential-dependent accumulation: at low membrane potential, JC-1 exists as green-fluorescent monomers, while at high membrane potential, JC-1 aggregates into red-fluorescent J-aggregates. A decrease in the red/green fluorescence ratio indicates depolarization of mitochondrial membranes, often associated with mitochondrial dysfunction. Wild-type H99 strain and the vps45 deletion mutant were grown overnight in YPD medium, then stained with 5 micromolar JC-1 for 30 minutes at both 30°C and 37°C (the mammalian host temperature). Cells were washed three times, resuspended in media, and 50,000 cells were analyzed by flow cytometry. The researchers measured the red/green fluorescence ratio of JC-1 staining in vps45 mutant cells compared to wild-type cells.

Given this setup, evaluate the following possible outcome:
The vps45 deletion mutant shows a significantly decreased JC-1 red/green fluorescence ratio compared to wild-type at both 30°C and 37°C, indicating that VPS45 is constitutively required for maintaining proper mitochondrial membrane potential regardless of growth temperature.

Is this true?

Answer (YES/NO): NO